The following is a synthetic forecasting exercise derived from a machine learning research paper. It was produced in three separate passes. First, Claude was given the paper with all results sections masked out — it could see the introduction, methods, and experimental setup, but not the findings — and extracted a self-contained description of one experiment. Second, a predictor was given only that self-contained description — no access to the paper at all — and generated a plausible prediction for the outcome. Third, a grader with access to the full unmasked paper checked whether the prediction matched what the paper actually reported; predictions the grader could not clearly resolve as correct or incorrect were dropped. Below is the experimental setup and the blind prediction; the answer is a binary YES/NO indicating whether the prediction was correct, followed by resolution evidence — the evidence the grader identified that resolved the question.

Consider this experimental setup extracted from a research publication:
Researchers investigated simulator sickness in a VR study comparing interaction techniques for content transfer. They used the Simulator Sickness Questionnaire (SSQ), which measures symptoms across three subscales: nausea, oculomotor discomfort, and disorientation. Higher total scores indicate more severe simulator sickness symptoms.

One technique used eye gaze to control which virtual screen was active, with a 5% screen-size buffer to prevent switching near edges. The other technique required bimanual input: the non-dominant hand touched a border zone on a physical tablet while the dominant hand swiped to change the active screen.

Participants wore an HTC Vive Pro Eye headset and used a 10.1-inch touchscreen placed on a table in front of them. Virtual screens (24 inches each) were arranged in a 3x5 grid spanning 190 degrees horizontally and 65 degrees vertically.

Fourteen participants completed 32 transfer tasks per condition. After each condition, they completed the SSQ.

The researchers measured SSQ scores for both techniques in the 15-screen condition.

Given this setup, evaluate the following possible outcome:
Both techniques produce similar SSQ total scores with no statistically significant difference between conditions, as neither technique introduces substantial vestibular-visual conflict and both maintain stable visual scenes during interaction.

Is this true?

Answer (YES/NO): YES